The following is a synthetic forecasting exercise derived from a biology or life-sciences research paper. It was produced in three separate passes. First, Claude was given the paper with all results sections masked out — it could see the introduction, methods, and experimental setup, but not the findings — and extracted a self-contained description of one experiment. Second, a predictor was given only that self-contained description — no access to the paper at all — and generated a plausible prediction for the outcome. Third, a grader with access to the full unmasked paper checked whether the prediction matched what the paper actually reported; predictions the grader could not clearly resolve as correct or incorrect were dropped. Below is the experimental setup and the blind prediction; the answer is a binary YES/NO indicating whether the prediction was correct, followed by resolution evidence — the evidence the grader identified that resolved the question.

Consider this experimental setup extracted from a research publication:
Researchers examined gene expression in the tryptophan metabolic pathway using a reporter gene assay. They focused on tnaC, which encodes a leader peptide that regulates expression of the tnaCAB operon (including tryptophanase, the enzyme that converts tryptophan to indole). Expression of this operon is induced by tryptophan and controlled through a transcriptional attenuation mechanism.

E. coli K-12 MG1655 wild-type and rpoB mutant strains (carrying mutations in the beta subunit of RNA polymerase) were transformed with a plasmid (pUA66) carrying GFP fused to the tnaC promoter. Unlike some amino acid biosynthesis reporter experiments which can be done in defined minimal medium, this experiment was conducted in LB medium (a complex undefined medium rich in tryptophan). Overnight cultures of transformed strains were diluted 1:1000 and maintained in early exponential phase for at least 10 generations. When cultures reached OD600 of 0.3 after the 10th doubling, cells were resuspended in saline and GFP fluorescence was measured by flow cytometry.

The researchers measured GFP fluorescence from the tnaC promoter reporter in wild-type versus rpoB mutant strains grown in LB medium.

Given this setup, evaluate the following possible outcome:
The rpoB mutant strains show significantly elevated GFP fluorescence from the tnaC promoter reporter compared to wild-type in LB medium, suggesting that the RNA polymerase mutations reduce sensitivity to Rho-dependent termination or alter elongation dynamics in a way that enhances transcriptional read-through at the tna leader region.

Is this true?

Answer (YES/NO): YES